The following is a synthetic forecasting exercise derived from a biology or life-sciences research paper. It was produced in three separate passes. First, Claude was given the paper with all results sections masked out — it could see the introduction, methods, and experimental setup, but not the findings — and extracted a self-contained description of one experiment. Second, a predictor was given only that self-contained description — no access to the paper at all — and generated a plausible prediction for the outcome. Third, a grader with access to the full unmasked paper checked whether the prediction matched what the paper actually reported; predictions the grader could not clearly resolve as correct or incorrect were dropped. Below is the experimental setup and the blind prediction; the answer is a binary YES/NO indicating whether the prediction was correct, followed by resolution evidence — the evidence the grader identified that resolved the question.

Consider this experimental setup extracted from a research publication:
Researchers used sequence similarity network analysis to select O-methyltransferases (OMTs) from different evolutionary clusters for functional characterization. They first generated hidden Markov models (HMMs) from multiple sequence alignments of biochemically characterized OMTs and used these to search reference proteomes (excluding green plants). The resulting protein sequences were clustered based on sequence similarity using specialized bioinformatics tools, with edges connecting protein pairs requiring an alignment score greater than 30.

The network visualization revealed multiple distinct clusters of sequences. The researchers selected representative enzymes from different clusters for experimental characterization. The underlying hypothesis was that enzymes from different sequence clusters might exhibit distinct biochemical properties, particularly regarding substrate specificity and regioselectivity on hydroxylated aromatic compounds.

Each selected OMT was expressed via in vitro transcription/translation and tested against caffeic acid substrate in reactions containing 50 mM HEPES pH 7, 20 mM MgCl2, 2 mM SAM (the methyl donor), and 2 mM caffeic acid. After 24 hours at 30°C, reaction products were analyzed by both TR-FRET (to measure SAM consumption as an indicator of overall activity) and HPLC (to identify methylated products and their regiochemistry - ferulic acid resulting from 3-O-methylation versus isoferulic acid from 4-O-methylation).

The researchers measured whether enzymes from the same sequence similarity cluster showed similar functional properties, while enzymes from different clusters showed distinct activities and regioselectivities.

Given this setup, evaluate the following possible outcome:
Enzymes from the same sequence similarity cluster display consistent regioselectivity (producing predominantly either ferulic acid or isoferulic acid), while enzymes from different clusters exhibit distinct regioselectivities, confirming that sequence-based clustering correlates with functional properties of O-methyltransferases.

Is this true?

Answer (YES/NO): NO